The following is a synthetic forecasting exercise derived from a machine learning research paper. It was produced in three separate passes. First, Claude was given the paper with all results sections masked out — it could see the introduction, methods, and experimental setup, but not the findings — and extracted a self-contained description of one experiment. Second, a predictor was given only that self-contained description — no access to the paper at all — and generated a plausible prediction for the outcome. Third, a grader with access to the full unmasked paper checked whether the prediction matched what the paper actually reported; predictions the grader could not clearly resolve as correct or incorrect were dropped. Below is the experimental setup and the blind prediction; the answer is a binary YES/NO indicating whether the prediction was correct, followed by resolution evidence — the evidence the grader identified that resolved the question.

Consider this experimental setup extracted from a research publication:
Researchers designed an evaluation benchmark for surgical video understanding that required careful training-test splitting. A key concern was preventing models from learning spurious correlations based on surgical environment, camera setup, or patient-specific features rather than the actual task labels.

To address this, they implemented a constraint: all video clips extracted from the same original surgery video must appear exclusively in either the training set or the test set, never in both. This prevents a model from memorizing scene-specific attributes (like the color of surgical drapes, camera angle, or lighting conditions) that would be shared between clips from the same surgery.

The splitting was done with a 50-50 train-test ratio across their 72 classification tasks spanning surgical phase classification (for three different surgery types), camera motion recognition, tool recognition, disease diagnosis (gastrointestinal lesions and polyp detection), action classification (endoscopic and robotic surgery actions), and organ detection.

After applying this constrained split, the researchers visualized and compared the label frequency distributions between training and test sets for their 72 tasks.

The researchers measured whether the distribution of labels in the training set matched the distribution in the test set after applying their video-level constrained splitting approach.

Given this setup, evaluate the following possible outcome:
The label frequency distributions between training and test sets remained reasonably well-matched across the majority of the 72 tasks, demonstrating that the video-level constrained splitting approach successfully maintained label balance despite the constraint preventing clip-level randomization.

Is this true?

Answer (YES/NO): YES